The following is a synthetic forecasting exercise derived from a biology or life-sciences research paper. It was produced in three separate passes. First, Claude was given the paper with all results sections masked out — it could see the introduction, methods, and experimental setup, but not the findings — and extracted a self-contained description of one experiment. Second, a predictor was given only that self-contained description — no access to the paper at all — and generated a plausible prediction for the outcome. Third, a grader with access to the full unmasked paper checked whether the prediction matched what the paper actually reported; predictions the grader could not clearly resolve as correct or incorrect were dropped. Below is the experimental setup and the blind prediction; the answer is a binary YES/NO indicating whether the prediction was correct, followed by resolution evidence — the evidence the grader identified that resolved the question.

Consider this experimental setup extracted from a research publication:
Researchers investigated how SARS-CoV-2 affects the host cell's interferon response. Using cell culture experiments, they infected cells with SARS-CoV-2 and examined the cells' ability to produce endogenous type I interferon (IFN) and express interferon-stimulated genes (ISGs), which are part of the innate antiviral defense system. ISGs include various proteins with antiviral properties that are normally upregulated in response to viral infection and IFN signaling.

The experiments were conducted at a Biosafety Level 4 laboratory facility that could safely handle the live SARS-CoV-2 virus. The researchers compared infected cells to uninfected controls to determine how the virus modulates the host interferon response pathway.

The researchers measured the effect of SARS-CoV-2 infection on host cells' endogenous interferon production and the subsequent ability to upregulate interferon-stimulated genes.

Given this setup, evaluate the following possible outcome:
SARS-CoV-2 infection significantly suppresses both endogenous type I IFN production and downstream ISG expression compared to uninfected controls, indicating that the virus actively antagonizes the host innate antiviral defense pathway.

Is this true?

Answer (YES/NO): YES